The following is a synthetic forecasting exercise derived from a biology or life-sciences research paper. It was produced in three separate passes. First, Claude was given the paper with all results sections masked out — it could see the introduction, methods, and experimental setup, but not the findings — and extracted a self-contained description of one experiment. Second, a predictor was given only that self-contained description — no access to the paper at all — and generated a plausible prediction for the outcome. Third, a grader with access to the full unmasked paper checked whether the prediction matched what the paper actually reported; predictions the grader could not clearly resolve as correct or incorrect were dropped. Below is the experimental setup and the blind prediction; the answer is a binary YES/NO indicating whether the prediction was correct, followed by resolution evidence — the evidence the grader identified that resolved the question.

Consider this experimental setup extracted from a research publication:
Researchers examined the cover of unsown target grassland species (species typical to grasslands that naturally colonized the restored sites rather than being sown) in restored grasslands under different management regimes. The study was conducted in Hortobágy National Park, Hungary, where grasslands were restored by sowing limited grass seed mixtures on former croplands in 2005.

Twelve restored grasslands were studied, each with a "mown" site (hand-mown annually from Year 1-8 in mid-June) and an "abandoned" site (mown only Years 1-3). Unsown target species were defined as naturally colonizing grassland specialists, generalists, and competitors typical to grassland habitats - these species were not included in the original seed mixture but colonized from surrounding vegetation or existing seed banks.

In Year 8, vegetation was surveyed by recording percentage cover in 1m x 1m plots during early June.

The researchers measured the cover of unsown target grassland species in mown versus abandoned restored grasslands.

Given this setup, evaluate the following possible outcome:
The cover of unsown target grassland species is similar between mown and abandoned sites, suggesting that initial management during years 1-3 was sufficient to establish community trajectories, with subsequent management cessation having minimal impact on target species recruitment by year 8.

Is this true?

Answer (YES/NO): YES